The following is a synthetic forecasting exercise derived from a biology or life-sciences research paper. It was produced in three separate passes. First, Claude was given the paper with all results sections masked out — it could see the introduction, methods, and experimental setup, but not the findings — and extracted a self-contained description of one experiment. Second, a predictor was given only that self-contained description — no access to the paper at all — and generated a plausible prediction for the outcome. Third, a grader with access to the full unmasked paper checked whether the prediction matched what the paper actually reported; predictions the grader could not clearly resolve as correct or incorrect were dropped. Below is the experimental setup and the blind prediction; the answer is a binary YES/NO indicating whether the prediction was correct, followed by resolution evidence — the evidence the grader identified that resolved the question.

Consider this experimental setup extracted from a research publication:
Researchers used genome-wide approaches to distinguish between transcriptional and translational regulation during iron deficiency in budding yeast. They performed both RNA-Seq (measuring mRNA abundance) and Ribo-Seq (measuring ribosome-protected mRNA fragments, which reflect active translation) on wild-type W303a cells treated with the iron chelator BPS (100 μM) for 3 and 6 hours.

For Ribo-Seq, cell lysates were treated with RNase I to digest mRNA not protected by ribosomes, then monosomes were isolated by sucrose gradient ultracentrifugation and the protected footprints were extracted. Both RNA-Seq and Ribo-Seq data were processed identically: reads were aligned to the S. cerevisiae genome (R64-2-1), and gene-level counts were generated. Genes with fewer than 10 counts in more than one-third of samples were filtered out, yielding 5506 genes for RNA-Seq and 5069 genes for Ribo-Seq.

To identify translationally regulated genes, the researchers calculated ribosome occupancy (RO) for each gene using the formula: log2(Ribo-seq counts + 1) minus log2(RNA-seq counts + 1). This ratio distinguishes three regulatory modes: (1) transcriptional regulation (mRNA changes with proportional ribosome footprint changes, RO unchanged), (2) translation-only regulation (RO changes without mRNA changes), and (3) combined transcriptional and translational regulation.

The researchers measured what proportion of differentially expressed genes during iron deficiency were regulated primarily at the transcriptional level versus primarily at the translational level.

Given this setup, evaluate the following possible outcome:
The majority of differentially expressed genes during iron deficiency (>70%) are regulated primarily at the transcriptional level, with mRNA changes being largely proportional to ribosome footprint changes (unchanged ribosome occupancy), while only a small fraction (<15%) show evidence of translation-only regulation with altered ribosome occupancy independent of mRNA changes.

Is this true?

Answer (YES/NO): YES